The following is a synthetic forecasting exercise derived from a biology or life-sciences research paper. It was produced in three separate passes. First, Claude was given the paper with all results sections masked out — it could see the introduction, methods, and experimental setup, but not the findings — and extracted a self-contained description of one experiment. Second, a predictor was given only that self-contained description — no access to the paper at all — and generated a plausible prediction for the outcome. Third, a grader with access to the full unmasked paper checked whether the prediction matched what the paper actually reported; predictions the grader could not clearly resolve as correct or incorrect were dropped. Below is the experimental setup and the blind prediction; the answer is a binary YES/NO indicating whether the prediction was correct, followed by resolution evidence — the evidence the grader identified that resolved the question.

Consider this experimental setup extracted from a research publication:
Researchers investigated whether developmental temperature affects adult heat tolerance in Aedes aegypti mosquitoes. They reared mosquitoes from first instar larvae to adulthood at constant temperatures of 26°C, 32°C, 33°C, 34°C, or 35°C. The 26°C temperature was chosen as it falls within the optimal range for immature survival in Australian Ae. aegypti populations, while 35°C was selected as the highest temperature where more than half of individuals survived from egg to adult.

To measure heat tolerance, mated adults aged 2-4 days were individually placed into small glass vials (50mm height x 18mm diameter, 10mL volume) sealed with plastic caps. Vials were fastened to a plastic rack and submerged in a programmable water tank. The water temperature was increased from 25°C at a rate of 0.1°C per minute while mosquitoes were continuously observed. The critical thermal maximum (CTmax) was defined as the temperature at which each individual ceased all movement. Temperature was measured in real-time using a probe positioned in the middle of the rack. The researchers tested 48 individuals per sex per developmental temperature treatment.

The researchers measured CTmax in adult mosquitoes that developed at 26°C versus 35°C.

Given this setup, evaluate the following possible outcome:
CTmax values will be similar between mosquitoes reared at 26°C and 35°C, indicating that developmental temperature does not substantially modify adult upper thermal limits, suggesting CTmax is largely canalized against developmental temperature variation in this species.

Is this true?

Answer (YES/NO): NO